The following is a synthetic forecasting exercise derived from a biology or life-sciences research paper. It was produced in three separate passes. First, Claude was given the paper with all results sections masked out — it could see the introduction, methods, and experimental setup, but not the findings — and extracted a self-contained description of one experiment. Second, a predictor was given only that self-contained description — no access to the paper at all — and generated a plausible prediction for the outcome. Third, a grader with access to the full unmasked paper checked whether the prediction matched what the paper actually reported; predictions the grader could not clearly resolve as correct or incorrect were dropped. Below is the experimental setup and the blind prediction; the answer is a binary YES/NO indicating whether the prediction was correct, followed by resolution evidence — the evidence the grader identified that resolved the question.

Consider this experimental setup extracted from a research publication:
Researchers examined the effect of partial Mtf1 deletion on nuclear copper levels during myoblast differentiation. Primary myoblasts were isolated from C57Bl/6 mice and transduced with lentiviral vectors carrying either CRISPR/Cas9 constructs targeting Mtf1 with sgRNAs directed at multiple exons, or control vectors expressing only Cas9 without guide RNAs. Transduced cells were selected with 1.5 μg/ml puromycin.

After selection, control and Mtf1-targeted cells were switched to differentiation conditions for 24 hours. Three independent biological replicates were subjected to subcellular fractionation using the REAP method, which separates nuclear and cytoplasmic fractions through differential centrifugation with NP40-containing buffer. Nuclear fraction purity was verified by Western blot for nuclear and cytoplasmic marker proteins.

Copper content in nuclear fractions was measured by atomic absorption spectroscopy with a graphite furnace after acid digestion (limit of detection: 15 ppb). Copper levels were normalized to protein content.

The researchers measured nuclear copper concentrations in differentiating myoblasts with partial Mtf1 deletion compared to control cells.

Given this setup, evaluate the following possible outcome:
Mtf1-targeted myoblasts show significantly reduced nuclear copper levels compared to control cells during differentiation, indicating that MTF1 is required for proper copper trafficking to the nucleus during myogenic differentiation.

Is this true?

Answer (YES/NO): YES